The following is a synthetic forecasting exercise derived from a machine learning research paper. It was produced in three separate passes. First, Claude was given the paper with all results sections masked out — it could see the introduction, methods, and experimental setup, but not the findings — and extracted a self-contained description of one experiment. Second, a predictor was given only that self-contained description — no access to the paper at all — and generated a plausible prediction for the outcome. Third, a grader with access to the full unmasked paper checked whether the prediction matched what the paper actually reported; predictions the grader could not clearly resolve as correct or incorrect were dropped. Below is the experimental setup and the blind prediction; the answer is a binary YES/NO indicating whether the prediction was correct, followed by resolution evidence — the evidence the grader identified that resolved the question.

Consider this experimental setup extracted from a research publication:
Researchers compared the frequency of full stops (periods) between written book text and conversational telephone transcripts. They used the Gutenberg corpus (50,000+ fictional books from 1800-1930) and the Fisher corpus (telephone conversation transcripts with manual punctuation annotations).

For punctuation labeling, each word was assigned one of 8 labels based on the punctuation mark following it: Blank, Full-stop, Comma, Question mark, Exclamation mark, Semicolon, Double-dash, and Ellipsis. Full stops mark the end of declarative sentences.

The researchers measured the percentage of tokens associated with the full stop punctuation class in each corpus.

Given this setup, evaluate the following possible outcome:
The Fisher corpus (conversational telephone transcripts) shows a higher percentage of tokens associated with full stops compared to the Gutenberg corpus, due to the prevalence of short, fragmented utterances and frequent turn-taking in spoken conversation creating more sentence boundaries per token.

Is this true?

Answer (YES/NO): YES